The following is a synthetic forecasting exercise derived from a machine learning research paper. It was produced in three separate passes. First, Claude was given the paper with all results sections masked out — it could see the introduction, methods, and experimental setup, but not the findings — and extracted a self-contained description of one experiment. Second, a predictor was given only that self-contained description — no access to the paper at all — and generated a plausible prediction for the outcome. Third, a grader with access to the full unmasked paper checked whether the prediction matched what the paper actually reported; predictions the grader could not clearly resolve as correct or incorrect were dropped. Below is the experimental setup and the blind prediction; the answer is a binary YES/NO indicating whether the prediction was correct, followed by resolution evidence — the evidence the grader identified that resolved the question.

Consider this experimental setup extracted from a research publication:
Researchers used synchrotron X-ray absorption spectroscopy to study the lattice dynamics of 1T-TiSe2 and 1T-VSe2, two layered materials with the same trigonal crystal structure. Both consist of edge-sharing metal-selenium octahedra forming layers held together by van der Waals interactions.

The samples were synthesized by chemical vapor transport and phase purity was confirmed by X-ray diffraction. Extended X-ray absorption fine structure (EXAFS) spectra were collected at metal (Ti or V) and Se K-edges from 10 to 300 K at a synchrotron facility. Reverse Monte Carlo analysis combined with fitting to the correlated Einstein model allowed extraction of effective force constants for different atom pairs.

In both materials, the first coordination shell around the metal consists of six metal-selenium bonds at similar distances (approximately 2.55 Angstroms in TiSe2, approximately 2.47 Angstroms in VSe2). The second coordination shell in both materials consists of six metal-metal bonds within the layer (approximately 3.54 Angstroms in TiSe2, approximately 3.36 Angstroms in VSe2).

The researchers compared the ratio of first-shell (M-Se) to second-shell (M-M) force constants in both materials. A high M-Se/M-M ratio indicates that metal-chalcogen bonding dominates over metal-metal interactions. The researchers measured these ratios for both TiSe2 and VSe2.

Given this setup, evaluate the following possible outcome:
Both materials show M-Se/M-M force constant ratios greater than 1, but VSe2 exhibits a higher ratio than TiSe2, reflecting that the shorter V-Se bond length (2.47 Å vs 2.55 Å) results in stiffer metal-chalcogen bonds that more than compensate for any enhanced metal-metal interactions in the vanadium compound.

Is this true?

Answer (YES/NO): NO